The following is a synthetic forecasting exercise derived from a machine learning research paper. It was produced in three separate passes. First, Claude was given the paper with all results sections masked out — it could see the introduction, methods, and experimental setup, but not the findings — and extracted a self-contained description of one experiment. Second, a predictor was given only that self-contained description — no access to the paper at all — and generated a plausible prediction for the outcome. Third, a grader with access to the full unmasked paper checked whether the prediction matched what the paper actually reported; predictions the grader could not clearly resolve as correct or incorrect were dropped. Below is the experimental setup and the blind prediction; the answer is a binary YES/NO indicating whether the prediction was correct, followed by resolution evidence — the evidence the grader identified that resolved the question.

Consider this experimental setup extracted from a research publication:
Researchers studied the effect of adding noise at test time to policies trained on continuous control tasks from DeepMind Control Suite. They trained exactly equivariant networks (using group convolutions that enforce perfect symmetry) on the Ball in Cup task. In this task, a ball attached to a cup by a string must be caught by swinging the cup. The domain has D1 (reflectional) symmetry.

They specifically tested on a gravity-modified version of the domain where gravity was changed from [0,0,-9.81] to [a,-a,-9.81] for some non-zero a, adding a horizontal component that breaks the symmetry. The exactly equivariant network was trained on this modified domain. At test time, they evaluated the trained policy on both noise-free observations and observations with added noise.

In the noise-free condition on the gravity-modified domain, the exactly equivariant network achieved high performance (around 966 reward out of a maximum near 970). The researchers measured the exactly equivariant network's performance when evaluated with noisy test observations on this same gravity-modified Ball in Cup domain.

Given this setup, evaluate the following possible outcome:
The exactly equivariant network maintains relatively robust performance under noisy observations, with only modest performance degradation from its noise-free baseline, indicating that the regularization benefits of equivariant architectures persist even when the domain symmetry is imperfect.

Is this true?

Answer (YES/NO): NO